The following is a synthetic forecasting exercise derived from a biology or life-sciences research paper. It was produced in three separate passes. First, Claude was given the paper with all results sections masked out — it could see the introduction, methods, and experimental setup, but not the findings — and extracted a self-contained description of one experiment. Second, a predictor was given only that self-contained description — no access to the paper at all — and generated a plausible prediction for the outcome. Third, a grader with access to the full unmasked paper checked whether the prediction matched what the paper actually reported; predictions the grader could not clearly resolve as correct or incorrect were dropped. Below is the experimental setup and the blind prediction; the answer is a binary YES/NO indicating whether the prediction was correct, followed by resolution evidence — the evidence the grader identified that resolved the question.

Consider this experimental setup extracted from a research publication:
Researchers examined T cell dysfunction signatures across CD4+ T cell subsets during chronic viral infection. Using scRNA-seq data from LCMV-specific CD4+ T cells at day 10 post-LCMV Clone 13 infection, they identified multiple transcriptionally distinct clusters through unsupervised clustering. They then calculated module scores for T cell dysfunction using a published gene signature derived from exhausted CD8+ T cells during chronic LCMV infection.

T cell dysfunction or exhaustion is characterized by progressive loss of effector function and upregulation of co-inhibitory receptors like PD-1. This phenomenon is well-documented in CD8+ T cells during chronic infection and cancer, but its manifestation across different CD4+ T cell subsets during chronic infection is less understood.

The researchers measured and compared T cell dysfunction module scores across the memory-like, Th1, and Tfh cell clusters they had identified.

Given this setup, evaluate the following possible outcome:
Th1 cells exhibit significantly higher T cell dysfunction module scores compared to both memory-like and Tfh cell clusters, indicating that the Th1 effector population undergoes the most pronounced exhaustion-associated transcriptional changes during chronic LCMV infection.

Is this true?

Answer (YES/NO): NO